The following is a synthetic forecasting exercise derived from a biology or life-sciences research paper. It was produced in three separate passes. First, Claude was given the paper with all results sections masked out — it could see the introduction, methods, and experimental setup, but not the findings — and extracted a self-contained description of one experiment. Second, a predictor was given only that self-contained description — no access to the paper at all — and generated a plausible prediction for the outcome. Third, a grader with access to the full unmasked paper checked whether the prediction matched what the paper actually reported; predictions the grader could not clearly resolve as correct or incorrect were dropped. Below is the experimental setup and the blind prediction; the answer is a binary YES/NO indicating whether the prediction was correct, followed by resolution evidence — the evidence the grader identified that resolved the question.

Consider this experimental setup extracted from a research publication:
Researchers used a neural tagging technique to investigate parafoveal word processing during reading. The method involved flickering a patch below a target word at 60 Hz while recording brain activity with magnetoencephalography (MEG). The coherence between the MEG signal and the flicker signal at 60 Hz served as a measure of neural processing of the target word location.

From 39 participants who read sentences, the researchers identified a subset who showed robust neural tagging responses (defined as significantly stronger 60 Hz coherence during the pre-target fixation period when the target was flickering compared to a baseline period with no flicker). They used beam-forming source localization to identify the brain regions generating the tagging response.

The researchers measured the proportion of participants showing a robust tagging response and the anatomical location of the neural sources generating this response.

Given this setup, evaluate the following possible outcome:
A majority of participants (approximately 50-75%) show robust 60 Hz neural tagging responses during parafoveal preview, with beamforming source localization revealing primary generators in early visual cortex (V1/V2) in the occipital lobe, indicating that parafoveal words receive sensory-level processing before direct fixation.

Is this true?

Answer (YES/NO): YES